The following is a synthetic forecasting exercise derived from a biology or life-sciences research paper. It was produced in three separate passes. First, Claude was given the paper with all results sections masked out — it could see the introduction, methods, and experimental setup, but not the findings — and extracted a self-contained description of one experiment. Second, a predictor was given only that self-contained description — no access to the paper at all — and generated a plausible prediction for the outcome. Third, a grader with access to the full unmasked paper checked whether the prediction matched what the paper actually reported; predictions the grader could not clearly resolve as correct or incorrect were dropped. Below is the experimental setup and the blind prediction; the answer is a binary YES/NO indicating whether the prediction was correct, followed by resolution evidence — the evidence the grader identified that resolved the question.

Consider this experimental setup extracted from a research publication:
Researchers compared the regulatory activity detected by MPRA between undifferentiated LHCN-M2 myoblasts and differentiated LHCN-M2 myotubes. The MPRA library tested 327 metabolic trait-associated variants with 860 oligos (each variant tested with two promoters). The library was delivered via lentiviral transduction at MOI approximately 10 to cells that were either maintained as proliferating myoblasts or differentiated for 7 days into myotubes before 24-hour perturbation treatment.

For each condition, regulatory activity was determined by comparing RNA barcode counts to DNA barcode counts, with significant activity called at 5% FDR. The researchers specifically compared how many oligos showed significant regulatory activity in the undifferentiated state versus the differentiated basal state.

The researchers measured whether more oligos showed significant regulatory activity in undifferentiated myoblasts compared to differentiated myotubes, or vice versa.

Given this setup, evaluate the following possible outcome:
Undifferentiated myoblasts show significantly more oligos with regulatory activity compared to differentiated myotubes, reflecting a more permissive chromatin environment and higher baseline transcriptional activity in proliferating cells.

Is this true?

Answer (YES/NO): YES